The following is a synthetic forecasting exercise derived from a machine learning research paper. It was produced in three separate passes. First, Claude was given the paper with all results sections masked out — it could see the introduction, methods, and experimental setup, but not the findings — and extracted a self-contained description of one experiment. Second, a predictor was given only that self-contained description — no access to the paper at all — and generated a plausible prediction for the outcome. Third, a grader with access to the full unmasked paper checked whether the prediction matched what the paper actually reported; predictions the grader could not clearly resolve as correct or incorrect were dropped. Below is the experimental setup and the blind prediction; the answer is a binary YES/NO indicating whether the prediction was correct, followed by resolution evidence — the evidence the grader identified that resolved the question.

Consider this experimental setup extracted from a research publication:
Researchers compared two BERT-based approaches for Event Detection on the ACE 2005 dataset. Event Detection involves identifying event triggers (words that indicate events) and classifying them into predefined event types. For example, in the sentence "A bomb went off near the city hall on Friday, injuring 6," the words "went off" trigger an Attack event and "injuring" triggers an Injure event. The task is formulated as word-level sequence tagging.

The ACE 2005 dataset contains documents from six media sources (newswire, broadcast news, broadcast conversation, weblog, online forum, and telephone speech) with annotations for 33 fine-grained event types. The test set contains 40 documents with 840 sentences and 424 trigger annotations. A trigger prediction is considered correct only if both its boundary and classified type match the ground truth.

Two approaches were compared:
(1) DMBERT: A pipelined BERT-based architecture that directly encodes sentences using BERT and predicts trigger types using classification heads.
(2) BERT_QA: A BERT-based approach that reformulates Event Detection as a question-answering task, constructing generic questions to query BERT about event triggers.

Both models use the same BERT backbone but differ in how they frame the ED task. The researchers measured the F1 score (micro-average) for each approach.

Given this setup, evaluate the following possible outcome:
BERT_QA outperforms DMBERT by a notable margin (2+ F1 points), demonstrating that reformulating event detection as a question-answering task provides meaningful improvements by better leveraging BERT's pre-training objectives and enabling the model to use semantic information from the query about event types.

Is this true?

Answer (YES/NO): NO